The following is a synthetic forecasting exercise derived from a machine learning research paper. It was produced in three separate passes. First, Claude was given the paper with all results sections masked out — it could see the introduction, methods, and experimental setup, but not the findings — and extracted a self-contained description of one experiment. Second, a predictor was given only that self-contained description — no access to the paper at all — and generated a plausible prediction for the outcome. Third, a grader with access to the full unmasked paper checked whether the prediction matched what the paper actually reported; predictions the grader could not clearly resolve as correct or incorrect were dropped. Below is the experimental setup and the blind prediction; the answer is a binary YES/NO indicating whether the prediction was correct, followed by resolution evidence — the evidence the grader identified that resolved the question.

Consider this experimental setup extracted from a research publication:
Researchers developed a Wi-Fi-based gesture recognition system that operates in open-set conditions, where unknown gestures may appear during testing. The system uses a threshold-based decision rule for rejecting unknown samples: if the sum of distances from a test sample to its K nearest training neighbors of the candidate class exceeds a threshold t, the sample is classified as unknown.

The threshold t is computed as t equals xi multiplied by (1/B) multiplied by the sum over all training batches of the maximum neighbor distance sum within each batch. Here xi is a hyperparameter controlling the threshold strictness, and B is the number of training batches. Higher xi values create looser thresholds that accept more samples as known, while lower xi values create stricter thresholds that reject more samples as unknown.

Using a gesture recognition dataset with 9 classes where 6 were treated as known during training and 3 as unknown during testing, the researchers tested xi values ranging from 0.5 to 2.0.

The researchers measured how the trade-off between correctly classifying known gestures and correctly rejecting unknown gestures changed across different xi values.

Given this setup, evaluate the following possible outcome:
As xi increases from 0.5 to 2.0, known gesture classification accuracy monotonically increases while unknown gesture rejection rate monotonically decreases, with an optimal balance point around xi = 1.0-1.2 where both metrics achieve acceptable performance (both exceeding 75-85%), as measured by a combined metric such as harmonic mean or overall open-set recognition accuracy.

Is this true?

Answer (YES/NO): NO